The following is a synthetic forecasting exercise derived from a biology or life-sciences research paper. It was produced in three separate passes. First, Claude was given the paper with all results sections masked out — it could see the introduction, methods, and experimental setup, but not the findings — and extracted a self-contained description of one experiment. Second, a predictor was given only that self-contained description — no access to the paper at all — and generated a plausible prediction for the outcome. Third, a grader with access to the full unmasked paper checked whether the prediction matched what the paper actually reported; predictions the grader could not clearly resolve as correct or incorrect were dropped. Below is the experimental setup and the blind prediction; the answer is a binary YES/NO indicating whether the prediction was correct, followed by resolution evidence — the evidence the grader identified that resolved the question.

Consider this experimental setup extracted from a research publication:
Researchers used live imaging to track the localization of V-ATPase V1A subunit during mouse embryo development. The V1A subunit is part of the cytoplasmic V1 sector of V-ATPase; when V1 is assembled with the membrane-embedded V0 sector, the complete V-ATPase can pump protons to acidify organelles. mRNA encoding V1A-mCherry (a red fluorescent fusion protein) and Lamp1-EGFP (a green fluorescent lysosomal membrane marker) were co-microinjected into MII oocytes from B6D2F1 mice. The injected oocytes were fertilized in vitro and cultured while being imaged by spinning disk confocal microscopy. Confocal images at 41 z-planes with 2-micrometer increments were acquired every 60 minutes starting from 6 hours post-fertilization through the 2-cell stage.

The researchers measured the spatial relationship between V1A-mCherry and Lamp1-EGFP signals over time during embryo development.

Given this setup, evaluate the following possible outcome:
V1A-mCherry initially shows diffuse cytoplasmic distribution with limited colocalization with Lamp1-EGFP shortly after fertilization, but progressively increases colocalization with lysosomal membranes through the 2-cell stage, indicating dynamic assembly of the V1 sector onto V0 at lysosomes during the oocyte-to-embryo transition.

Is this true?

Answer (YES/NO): YES